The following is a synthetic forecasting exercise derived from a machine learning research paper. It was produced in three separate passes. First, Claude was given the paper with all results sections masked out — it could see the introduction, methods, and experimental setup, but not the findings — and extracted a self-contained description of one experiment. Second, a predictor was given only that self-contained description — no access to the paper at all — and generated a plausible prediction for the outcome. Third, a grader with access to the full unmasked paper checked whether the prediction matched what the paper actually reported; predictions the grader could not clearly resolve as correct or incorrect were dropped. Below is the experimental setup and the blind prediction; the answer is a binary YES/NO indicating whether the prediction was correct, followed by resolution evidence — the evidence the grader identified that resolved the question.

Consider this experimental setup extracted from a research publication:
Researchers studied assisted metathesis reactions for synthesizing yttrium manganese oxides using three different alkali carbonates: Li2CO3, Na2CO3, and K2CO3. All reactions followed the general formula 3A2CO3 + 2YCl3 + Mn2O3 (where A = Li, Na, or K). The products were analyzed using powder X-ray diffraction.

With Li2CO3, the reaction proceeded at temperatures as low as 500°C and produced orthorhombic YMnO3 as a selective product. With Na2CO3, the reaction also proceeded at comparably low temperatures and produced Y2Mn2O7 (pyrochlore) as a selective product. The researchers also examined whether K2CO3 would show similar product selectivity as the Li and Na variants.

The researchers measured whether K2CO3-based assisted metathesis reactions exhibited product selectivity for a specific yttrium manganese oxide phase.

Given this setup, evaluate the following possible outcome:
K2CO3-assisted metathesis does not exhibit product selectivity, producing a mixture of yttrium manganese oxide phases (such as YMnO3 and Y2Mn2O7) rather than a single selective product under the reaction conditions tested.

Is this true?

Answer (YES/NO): YES